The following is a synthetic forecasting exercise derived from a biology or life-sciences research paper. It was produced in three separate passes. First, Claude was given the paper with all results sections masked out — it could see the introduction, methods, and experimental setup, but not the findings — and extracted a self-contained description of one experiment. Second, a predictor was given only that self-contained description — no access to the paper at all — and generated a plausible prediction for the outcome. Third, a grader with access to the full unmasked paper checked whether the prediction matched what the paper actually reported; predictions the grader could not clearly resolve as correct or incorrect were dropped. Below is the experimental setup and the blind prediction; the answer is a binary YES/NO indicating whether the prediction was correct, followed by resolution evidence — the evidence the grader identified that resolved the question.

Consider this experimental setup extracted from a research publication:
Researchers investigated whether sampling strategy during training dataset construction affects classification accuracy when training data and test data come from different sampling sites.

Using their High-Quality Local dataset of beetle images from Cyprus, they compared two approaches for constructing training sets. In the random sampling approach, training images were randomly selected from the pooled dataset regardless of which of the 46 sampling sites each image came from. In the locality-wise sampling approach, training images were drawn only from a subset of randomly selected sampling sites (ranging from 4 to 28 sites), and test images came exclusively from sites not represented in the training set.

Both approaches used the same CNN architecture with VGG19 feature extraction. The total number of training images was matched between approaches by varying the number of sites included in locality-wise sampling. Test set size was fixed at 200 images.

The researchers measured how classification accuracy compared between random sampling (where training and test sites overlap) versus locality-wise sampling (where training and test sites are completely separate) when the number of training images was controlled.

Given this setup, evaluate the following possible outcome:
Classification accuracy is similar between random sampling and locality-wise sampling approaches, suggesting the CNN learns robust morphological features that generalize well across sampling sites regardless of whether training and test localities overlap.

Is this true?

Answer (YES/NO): NO